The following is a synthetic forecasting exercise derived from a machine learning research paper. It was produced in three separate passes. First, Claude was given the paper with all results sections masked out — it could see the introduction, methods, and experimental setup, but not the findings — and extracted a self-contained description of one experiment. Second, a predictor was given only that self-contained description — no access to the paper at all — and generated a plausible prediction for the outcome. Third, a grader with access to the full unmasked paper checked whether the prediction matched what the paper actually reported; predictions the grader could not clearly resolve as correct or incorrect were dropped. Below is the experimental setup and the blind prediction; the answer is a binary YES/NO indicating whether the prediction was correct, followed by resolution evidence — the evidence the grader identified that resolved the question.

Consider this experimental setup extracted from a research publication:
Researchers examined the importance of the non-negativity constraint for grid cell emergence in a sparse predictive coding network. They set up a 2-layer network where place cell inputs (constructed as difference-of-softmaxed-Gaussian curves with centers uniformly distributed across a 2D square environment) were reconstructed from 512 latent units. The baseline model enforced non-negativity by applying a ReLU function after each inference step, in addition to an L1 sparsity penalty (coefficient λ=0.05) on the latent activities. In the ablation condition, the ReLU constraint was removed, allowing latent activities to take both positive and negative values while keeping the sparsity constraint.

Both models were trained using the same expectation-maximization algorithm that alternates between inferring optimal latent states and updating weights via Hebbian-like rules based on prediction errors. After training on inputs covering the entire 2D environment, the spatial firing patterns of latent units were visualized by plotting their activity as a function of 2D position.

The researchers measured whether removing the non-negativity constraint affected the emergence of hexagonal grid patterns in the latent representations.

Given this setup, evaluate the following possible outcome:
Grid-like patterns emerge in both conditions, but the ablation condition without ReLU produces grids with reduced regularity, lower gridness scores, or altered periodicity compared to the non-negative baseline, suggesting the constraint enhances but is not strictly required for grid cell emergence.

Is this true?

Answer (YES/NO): NO